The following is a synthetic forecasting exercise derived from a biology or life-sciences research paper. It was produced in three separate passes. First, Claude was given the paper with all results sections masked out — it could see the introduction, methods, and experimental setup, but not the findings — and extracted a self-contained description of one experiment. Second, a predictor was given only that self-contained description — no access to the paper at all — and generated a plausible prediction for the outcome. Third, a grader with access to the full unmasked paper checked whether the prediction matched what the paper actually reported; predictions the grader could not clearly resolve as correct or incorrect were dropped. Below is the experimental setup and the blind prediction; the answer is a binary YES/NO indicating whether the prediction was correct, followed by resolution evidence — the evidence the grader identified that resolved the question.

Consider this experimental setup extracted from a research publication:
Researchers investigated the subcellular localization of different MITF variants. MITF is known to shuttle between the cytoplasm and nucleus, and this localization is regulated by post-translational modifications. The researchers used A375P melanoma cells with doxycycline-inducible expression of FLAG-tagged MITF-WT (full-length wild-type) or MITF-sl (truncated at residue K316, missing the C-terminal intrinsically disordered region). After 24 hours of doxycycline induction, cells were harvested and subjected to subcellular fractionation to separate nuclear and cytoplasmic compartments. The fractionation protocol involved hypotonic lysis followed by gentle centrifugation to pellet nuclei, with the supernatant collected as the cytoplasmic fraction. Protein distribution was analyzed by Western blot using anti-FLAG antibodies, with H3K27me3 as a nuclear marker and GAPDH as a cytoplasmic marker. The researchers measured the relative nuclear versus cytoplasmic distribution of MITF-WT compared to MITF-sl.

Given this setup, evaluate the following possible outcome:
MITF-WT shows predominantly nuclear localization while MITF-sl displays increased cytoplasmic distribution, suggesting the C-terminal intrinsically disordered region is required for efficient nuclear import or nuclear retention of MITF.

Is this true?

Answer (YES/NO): NO